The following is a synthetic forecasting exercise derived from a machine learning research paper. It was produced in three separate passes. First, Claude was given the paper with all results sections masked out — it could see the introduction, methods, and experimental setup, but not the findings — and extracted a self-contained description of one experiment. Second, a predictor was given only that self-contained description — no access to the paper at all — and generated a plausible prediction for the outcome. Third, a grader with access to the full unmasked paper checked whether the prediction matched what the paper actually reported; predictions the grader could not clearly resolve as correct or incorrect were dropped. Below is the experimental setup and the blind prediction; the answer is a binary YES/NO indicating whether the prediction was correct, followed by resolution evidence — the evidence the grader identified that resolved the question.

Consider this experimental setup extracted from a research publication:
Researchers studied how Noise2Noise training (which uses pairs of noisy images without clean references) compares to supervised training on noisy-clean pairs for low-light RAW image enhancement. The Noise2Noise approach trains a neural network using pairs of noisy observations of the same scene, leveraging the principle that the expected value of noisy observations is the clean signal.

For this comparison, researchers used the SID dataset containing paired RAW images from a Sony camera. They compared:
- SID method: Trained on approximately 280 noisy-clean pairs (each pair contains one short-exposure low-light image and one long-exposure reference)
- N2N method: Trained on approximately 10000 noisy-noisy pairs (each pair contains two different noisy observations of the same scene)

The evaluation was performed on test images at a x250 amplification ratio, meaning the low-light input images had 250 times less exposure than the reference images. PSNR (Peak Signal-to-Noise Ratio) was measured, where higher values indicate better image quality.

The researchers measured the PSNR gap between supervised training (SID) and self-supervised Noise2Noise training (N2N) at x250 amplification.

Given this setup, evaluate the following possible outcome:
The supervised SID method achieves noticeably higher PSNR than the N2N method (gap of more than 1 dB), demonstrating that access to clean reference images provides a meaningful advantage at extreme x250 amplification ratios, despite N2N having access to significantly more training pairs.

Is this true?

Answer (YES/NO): YES